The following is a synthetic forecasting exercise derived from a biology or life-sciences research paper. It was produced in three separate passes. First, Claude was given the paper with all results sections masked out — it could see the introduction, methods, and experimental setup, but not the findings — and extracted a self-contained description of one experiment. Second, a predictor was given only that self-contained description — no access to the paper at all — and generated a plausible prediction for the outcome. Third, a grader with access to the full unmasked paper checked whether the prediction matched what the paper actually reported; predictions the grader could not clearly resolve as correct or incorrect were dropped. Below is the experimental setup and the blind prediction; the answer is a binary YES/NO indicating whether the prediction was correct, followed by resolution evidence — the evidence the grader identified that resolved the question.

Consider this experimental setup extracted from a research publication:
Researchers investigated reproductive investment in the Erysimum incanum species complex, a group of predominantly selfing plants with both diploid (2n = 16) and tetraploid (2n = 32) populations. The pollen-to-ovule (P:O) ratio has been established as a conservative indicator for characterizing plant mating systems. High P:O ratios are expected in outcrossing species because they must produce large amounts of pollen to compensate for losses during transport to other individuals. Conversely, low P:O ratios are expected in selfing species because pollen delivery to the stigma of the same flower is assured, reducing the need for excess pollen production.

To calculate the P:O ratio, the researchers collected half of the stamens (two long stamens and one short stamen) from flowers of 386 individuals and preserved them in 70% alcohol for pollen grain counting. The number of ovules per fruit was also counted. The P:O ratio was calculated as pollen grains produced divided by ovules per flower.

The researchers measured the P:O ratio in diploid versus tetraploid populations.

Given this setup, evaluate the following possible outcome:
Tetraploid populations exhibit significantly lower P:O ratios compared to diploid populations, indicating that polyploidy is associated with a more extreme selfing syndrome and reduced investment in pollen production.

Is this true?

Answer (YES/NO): NO